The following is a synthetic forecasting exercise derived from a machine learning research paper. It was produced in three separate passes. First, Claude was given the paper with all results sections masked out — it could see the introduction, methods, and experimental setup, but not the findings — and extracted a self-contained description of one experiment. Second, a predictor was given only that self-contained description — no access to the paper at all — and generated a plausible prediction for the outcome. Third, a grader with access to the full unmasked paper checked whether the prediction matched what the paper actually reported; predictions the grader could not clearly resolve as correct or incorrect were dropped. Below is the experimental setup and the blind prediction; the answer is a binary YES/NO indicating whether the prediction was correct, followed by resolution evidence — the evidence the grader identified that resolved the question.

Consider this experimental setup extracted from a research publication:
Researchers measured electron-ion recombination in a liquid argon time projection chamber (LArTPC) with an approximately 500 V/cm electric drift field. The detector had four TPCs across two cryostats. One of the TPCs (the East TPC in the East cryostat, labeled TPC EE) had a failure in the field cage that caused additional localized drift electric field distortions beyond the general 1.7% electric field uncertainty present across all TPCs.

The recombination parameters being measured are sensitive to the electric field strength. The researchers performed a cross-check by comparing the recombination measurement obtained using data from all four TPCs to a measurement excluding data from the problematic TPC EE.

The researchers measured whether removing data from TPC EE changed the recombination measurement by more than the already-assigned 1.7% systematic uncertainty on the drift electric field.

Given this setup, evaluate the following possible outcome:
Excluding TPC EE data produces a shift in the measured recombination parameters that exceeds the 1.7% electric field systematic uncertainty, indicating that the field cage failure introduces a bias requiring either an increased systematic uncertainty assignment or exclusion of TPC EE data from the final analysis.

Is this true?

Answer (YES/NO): NO